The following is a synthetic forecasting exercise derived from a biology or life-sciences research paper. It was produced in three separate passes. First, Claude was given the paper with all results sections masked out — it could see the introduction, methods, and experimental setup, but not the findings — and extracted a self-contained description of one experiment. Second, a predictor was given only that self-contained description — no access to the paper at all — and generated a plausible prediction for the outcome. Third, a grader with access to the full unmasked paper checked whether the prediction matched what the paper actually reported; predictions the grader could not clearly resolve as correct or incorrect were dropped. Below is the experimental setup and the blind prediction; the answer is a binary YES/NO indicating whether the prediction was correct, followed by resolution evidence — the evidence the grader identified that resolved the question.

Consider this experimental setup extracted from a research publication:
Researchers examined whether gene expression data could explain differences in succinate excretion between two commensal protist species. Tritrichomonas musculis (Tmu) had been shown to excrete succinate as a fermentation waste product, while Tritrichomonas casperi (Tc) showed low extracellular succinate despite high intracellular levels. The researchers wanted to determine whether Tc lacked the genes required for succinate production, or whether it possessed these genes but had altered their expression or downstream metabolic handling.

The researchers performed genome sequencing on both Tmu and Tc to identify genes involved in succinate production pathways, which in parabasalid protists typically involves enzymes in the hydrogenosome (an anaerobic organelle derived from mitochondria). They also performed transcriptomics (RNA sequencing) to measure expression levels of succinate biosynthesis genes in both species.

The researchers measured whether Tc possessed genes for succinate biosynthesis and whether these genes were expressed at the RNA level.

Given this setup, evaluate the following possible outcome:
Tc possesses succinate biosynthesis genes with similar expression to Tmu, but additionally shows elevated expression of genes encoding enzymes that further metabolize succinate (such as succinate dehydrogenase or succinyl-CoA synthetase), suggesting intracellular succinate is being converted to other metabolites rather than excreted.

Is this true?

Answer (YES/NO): NO